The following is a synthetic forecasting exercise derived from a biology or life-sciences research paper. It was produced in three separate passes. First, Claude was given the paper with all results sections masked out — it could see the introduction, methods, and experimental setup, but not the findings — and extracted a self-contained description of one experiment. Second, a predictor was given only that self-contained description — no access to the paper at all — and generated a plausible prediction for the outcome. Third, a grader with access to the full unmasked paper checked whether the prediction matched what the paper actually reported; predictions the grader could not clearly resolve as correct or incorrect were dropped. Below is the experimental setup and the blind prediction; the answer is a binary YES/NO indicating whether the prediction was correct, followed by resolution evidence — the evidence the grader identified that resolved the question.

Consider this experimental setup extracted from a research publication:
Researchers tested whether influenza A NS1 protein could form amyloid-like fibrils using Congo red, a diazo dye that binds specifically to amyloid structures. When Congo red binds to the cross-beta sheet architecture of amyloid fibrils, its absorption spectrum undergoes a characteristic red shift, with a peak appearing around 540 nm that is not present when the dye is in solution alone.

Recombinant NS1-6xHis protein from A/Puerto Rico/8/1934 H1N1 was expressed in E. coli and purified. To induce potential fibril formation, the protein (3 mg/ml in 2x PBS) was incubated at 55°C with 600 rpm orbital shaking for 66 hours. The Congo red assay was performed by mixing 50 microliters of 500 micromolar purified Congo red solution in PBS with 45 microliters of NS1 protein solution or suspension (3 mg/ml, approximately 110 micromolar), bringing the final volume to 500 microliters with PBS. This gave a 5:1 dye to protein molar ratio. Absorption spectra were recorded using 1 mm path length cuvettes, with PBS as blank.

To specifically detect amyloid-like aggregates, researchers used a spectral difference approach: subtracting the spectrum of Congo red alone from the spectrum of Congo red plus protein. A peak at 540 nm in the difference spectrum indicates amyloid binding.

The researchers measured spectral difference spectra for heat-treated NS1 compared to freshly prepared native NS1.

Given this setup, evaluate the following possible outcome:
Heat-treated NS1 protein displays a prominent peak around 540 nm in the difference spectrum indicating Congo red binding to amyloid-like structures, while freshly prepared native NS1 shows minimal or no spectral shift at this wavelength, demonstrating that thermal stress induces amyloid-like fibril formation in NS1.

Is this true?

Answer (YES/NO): YES